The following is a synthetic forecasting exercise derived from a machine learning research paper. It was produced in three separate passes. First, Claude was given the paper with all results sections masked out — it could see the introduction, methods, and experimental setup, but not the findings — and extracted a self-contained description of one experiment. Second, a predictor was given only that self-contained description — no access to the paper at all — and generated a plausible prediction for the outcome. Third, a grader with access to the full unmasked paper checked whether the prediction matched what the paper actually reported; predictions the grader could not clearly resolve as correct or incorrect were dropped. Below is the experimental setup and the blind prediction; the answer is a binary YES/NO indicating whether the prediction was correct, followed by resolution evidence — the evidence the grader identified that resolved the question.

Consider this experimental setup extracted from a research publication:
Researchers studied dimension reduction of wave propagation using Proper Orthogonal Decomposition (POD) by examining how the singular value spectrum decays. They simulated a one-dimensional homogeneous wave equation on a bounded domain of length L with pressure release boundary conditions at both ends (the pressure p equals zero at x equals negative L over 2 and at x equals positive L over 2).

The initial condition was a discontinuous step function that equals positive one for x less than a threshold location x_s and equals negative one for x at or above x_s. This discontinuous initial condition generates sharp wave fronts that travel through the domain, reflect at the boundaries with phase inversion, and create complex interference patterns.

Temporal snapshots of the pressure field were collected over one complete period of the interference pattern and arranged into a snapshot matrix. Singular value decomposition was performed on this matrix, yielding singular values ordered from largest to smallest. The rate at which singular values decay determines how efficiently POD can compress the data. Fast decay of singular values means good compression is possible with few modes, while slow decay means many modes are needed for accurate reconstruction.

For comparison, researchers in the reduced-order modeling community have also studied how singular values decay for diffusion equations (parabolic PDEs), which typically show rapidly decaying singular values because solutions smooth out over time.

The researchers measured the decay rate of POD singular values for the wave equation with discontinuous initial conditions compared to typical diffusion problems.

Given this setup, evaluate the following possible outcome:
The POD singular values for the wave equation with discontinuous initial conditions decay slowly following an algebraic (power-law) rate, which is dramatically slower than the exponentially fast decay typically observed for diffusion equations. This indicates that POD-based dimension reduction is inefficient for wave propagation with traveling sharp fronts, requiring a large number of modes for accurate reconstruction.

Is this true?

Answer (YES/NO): YES